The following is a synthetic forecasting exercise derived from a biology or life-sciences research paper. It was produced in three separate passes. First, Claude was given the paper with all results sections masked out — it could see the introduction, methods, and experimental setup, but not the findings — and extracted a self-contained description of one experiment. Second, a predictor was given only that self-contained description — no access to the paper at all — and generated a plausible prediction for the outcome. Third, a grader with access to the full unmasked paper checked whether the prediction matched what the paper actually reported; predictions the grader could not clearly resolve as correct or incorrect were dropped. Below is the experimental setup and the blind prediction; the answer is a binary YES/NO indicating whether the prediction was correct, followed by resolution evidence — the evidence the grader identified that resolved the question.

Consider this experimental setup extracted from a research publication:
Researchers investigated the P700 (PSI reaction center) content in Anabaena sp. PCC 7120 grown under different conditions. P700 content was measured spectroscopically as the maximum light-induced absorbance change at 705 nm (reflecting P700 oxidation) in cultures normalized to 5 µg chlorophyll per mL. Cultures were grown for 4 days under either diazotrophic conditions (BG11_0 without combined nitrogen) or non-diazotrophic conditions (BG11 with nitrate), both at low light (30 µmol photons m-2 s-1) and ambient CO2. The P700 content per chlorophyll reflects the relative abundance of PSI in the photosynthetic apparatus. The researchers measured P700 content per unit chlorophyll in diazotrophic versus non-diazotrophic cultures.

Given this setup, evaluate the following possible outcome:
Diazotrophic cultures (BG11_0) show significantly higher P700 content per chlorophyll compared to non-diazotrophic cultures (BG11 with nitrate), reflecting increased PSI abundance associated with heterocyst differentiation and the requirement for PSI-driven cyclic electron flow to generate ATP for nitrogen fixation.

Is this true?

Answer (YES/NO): NO